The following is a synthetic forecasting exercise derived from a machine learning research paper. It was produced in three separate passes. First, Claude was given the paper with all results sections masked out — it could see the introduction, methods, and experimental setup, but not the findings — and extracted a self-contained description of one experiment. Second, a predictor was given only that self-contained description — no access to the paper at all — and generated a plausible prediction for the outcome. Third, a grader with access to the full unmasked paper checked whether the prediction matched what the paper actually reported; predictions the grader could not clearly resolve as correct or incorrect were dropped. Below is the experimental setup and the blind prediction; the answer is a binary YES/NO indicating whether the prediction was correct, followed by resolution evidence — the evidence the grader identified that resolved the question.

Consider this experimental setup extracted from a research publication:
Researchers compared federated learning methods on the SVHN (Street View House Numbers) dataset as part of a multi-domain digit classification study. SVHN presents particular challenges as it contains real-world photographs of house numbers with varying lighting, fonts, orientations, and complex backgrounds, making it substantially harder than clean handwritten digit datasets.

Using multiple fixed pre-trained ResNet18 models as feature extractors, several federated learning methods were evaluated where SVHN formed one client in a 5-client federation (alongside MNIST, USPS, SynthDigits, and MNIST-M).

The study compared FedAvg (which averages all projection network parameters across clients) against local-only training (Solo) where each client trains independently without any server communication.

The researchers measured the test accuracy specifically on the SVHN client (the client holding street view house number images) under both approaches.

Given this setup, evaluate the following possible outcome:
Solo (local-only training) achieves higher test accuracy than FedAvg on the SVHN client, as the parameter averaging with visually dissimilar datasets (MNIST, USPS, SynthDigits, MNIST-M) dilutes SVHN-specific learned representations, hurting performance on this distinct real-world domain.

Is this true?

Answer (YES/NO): NO